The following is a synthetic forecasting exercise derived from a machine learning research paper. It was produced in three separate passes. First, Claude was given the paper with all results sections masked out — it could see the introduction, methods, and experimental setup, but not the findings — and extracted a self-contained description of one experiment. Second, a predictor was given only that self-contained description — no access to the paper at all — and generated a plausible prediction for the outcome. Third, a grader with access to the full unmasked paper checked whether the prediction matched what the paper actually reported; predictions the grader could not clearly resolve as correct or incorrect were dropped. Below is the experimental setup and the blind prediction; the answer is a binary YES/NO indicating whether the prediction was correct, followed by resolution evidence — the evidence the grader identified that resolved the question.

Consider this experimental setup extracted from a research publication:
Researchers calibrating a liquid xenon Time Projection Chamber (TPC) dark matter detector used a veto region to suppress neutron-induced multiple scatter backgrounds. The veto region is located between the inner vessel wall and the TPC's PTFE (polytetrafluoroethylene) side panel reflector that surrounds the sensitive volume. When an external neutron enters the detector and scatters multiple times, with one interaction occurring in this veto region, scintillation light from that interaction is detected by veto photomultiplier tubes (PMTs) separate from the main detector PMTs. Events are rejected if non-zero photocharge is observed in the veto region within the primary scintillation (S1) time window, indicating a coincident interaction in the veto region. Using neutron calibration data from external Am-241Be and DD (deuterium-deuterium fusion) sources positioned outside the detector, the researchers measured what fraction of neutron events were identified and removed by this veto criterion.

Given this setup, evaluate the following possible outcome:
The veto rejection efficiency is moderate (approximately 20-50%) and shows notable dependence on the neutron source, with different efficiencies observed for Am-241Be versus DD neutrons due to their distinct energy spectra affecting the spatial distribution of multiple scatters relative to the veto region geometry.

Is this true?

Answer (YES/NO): NO